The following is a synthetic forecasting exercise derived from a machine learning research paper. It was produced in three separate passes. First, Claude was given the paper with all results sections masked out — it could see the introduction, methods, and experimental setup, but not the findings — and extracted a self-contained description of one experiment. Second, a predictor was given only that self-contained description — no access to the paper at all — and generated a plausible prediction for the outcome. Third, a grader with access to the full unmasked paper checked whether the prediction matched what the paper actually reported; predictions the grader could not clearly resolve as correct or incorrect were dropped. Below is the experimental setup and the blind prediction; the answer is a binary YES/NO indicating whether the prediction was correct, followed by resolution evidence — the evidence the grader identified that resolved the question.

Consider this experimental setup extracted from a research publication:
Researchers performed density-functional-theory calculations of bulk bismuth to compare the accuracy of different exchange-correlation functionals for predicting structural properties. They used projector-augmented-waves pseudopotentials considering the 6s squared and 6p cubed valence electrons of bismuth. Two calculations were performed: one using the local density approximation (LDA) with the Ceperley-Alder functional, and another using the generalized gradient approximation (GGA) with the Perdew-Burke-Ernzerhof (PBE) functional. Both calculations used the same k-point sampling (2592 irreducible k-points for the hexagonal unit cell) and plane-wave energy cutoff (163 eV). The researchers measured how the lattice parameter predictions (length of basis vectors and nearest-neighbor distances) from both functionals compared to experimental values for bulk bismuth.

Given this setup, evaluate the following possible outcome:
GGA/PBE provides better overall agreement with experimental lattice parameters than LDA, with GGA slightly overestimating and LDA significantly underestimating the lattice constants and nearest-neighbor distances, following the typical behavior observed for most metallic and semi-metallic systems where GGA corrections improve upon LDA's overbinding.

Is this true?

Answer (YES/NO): NO